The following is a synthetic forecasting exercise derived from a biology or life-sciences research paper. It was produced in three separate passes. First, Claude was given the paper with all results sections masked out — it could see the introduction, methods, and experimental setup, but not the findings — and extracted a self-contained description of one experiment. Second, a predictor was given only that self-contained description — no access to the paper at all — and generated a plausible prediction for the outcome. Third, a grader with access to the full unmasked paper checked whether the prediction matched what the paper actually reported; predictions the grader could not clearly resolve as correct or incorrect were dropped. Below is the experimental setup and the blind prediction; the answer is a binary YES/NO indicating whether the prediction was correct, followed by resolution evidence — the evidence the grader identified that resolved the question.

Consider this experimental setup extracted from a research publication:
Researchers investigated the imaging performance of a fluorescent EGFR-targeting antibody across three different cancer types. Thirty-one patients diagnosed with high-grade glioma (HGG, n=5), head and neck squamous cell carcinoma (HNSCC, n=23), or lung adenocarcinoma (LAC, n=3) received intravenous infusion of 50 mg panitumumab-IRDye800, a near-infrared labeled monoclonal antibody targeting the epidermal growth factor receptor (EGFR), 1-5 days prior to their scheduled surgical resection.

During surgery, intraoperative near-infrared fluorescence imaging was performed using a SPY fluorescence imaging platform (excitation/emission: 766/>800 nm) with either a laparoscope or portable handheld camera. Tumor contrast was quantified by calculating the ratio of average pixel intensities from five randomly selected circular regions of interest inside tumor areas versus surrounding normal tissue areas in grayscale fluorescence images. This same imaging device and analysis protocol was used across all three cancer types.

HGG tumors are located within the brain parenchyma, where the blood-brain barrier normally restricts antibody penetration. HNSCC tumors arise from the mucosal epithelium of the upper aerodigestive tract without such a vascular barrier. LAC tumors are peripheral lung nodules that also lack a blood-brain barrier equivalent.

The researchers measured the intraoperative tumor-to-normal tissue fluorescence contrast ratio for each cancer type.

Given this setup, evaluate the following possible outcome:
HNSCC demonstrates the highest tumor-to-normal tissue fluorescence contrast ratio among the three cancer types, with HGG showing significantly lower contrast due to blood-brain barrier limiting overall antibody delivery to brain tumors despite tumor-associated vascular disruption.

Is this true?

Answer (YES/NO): NO